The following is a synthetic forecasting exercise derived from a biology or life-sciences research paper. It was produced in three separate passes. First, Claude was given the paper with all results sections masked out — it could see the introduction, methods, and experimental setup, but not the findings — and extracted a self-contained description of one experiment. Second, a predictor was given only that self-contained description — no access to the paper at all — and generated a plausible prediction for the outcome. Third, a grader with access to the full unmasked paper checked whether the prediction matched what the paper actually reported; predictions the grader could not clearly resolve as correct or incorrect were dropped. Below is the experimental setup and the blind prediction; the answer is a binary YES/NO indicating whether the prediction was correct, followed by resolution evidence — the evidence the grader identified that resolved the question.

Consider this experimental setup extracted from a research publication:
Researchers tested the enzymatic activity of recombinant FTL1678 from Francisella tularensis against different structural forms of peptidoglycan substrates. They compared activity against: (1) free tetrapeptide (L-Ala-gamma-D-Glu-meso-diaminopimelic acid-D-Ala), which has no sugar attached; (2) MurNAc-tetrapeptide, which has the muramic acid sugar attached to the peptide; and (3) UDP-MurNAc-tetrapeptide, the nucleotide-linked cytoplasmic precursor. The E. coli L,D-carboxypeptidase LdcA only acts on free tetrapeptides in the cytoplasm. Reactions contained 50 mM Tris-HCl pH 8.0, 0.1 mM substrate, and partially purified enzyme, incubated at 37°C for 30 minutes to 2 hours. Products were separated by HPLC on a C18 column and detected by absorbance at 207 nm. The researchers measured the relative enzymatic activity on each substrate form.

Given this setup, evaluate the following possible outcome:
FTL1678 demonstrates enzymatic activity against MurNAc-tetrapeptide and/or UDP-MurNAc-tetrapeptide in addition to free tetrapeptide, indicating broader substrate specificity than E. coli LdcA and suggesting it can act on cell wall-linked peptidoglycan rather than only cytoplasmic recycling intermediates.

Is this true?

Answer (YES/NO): YES